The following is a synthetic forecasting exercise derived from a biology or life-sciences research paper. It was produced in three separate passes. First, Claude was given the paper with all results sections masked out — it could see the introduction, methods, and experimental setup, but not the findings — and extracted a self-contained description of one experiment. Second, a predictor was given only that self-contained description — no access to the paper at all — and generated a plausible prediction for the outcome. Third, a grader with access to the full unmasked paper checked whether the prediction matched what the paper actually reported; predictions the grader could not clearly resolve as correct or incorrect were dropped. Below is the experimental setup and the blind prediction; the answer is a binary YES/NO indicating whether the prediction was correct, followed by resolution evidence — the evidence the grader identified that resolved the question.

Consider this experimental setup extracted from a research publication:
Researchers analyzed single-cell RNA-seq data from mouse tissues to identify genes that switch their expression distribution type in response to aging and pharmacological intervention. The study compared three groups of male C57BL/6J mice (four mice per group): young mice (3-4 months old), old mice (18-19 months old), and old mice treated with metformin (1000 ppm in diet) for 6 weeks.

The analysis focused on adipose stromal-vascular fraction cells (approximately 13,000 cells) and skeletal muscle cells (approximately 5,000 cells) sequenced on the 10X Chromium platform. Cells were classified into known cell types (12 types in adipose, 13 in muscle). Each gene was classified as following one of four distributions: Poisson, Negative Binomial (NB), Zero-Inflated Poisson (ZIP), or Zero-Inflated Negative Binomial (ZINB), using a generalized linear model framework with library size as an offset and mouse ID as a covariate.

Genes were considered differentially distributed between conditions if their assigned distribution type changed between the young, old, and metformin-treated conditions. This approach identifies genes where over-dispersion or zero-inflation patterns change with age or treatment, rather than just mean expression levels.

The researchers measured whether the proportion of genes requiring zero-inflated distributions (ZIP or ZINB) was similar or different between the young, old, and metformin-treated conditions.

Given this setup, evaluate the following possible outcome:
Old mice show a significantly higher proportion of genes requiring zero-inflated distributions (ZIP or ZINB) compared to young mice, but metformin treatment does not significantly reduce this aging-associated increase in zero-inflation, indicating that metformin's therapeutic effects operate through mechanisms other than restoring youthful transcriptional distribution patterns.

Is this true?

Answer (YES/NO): NO